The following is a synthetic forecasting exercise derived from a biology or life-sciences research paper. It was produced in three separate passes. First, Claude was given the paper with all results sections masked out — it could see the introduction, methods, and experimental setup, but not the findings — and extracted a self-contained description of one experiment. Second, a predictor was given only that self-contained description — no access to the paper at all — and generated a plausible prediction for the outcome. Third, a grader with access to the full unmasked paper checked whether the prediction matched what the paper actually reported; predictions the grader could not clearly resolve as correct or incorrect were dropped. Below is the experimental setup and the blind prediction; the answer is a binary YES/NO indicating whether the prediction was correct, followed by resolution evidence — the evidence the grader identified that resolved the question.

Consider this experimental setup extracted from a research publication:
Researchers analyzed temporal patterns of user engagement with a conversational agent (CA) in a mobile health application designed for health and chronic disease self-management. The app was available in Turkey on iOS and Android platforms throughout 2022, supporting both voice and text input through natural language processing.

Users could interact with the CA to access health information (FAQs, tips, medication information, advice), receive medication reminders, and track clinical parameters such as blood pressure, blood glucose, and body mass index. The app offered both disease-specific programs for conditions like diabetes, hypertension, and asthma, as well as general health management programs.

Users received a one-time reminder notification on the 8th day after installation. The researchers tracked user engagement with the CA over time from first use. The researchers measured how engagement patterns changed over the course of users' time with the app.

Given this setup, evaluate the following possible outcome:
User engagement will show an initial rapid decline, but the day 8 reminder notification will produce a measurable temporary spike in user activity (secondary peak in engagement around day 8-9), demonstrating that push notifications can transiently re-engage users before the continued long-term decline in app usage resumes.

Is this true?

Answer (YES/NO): YES